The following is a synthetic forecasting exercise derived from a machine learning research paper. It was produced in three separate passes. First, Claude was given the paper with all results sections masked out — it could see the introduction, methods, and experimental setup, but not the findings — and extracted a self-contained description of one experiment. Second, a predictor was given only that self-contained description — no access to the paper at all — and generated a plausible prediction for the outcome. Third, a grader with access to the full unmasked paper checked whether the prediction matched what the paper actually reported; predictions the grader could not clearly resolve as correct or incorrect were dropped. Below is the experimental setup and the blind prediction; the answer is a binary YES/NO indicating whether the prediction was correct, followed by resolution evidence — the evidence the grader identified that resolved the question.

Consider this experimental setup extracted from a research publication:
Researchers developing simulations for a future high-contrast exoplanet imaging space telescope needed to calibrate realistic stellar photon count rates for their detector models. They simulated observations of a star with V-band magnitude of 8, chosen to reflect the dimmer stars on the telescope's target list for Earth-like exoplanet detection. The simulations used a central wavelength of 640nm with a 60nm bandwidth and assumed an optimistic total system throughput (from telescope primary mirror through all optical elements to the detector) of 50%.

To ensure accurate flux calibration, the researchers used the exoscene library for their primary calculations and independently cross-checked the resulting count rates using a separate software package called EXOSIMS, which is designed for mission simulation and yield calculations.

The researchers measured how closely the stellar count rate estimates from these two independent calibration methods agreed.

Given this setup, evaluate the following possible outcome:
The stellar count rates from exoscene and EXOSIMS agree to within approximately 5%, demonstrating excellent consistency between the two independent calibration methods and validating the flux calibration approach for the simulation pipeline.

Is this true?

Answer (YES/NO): NO